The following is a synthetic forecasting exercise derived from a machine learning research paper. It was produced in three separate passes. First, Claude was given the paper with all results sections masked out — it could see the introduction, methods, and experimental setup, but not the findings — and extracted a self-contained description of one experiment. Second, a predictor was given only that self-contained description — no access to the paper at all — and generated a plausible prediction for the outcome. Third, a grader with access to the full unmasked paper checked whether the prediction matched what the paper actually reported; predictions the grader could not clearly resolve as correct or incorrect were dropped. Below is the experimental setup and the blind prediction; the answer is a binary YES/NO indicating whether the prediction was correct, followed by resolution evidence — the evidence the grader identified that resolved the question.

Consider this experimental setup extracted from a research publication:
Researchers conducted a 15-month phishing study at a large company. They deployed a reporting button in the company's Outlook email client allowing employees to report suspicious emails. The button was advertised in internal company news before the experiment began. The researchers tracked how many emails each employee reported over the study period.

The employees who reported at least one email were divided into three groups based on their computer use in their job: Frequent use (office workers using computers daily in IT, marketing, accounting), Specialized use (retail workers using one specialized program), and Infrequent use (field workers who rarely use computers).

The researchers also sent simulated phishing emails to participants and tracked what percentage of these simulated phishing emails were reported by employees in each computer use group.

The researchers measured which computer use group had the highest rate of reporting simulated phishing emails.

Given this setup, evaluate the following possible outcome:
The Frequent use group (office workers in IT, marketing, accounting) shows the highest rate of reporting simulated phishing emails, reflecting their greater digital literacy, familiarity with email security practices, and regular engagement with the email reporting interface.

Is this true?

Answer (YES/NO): YES